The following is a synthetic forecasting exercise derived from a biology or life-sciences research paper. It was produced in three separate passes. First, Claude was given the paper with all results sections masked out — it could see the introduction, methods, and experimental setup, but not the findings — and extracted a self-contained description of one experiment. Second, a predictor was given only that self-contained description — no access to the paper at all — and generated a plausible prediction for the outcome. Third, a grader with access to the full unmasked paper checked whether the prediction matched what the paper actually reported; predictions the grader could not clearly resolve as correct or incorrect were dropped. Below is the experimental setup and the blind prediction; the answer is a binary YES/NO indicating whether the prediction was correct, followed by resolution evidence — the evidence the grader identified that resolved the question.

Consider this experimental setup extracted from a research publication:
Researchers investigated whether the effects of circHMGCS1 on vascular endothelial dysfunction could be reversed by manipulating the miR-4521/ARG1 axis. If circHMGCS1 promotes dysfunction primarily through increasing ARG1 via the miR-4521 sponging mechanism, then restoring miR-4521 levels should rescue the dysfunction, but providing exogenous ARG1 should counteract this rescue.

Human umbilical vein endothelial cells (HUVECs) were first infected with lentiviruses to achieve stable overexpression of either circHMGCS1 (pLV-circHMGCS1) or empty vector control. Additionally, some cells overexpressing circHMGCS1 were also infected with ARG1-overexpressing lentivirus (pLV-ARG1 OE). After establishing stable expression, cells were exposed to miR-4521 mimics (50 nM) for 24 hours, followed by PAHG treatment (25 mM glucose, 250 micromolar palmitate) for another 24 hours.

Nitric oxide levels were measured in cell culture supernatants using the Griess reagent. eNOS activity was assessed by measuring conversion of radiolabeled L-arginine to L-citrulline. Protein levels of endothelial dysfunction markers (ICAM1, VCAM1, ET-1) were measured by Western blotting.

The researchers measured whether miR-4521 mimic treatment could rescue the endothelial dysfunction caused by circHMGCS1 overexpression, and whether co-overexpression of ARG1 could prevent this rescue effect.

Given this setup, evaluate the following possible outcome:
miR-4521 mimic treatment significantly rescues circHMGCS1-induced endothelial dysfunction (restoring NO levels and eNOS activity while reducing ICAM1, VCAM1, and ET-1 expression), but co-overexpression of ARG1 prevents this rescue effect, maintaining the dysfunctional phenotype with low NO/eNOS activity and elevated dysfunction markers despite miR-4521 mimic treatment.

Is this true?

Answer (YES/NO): NO